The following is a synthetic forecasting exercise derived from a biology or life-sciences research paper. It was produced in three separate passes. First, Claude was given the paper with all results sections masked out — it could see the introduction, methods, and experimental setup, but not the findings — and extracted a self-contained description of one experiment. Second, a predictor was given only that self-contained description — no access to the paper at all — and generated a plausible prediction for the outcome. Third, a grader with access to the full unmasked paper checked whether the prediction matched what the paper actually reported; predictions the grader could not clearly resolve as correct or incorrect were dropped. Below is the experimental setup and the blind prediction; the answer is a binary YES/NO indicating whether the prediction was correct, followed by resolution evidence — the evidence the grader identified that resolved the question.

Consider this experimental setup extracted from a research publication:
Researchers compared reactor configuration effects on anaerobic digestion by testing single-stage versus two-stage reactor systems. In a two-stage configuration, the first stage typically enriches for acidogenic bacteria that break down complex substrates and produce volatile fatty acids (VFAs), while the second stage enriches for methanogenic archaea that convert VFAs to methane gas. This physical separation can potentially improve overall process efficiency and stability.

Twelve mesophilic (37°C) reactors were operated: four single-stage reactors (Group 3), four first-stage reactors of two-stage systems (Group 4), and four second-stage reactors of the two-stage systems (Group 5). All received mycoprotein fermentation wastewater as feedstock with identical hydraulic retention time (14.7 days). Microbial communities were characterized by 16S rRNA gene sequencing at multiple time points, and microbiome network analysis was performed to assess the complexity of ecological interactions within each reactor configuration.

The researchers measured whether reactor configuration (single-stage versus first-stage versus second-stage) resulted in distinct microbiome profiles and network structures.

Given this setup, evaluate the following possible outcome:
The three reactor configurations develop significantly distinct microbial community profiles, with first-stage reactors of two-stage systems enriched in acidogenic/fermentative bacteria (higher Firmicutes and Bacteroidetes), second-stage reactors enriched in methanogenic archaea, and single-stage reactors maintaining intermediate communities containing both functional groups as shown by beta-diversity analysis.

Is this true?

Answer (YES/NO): NO